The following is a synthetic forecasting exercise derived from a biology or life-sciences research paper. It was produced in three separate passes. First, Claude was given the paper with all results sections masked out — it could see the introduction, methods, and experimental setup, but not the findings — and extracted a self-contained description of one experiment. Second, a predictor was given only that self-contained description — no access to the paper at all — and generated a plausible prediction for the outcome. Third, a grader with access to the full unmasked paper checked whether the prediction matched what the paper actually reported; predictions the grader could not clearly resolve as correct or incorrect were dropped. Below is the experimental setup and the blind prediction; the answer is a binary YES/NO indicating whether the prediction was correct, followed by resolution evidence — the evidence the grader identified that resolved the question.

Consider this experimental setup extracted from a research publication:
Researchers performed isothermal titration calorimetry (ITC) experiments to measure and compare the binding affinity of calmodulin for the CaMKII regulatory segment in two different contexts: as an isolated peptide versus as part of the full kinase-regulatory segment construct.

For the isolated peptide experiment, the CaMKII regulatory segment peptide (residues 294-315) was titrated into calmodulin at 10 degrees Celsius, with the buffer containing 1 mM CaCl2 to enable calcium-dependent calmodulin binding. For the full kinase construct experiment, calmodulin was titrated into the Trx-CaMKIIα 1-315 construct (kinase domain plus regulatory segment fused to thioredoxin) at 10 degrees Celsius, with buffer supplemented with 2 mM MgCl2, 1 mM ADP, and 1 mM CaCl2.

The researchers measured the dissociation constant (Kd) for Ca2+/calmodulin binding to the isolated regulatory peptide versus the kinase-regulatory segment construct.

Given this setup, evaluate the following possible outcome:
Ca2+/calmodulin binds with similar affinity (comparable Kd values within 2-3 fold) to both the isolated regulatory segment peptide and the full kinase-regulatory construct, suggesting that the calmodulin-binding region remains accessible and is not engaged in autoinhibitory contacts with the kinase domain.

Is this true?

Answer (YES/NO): NO